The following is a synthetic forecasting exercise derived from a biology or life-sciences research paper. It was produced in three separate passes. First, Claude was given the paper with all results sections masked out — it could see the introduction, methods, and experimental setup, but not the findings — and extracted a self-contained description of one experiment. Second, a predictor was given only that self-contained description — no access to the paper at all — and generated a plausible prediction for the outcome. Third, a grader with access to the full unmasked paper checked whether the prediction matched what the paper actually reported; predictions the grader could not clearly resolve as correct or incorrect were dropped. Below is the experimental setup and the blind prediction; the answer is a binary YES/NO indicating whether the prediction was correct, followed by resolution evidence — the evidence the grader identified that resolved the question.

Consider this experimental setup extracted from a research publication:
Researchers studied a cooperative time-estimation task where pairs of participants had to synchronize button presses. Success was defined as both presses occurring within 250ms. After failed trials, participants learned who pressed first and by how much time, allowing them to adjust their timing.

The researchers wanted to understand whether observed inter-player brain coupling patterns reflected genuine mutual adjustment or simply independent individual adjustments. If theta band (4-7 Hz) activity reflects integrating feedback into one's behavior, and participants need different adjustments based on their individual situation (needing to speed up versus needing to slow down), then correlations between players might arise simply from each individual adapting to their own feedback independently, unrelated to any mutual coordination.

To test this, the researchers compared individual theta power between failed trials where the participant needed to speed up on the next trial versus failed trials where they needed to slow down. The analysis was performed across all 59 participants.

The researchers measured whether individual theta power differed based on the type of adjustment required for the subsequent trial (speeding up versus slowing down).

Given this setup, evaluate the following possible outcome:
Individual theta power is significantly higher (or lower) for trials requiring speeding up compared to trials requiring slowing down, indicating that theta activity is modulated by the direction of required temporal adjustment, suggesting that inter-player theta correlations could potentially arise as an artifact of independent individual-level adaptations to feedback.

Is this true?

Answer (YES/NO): NO